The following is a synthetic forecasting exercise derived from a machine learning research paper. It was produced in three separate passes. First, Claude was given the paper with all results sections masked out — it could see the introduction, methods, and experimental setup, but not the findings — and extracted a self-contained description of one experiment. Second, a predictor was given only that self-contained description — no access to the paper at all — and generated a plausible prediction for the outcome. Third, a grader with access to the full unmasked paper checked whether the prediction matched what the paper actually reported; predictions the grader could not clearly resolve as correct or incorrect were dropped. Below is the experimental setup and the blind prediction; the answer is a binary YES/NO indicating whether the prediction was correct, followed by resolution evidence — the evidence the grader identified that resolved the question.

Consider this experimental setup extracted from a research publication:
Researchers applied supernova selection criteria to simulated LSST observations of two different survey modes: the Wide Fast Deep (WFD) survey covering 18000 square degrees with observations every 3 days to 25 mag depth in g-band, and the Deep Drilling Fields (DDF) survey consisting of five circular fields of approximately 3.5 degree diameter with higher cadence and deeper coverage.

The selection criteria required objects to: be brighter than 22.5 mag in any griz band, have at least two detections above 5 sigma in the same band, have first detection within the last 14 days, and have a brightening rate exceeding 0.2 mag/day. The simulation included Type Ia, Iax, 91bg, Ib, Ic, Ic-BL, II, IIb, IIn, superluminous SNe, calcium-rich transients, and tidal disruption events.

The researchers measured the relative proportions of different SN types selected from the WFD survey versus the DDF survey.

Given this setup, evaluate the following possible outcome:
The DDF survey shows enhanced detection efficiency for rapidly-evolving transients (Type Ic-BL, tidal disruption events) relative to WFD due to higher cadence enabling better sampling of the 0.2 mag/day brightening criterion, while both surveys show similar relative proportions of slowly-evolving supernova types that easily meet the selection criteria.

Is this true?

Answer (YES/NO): NO